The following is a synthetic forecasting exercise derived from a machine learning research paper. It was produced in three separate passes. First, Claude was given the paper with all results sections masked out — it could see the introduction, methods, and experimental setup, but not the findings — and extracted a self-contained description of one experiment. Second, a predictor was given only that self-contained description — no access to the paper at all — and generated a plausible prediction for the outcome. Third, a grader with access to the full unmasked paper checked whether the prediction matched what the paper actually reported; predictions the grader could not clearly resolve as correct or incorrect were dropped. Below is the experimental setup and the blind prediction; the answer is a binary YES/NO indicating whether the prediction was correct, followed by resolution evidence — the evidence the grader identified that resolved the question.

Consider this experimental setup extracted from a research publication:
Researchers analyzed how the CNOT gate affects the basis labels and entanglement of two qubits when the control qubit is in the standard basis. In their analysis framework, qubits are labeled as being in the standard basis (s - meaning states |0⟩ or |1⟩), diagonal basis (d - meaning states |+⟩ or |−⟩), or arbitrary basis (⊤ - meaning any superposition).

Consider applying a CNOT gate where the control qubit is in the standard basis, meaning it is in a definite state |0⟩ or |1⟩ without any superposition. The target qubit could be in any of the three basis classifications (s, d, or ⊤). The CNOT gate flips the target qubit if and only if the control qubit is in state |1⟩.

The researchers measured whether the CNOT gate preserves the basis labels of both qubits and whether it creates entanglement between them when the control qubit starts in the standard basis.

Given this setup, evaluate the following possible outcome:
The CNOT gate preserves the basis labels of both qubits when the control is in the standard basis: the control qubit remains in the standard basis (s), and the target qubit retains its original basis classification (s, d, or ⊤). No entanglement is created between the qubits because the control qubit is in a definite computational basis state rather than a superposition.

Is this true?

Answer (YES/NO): YES